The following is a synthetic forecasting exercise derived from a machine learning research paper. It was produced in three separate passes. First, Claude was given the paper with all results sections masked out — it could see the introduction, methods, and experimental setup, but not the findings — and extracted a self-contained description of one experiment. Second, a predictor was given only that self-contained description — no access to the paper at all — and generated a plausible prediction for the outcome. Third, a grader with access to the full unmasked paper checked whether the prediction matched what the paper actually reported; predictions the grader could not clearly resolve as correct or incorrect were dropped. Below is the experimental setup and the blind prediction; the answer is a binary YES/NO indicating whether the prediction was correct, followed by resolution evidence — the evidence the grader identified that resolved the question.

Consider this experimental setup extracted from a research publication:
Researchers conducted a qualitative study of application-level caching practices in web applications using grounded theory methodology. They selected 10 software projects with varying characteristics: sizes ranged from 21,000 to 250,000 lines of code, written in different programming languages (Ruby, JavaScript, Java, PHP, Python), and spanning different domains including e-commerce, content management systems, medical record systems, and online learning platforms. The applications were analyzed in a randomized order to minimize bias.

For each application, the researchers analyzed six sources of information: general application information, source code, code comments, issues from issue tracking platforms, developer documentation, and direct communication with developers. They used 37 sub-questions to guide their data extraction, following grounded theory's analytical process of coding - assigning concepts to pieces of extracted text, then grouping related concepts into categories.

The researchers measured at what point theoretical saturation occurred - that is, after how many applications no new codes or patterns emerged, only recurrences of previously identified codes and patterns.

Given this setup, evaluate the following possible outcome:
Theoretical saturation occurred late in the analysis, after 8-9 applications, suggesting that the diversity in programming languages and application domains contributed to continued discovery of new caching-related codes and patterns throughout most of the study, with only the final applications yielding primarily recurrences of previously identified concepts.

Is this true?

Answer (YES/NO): NO